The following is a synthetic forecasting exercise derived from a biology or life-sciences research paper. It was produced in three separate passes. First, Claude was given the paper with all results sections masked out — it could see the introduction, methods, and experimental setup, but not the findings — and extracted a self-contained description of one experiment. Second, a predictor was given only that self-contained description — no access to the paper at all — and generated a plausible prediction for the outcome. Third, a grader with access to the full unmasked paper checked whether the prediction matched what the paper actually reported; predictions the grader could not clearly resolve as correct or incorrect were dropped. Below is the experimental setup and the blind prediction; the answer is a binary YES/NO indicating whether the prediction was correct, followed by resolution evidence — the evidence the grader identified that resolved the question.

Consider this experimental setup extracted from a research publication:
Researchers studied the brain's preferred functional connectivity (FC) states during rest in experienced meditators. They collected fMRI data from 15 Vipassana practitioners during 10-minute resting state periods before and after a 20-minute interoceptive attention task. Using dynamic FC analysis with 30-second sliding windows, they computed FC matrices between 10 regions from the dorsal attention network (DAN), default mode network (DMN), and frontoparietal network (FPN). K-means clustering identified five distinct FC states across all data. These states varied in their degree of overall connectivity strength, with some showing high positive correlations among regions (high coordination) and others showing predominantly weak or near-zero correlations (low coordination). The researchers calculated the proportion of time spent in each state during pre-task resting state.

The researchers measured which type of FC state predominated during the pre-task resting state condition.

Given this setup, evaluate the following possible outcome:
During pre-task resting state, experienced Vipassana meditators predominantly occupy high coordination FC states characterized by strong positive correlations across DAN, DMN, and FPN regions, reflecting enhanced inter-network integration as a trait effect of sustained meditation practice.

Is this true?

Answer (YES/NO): NO